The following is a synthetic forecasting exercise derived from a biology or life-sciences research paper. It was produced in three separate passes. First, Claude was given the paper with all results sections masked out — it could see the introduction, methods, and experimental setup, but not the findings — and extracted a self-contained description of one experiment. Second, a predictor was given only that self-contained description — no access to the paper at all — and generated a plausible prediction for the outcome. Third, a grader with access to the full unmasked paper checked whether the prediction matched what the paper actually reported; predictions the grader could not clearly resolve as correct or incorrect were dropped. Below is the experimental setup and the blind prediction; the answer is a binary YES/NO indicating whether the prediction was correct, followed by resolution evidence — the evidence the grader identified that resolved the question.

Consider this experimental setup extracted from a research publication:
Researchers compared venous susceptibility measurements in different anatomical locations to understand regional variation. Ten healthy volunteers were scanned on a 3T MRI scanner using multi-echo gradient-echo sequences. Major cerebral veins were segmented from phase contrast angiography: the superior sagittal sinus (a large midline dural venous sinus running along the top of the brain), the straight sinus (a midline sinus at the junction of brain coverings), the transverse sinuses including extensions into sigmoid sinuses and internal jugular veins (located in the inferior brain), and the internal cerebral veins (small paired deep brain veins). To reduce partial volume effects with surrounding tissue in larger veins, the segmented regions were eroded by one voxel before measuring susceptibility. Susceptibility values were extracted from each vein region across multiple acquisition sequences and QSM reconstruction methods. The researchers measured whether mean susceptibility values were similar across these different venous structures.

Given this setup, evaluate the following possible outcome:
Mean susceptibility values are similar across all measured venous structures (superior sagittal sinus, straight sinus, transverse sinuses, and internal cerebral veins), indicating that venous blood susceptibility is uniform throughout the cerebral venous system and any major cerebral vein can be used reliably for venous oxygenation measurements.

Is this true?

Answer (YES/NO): NO